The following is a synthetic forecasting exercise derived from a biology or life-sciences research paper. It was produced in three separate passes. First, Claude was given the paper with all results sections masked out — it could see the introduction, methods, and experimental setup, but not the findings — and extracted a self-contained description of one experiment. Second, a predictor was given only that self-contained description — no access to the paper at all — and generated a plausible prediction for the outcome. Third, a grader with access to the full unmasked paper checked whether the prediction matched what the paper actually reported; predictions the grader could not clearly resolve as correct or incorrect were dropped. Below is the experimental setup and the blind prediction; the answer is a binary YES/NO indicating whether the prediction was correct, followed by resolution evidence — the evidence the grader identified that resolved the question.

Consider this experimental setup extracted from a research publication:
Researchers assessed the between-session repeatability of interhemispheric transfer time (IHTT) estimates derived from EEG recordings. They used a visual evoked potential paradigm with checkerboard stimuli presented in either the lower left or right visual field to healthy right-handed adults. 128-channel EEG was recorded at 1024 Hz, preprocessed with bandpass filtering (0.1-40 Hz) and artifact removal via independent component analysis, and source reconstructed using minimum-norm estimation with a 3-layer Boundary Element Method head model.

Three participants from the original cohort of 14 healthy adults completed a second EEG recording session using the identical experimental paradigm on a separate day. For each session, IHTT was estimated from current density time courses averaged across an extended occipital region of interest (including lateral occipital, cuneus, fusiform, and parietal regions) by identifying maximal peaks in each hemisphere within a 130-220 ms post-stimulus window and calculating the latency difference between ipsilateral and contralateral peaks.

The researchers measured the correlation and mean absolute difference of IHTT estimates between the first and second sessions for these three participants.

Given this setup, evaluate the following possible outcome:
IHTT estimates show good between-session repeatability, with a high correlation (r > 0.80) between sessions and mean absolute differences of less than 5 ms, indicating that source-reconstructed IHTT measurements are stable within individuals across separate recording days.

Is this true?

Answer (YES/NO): NO